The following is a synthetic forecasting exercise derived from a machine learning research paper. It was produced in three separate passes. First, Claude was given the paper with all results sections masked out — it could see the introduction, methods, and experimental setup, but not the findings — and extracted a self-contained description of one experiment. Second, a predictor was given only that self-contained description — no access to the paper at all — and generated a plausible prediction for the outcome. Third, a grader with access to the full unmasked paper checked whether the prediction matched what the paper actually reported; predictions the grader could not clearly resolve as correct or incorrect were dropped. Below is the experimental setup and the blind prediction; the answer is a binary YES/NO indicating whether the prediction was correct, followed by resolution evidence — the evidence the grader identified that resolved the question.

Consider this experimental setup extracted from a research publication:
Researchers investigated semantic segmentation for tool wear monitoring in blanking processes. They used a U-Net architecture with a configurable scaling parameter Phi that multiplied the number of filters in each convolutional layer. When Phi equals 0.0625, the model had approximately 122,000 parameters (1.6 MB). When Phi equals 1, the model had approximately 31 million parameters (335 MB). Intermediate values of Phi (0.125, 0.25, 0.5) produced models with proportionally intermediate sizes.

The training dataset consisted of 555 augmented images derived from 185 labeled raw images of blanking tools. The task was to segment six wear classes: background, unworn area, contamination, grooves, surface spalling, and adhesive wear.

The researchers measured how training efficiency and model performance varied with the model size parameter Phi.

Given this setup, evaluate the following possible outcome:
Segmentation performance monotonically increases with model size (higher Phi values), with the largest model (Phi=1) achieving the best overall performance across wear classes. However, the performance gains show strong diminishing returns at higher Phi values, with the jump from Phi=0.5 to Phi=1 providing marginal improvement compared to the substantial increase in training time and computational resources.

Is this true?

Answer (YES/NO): NO